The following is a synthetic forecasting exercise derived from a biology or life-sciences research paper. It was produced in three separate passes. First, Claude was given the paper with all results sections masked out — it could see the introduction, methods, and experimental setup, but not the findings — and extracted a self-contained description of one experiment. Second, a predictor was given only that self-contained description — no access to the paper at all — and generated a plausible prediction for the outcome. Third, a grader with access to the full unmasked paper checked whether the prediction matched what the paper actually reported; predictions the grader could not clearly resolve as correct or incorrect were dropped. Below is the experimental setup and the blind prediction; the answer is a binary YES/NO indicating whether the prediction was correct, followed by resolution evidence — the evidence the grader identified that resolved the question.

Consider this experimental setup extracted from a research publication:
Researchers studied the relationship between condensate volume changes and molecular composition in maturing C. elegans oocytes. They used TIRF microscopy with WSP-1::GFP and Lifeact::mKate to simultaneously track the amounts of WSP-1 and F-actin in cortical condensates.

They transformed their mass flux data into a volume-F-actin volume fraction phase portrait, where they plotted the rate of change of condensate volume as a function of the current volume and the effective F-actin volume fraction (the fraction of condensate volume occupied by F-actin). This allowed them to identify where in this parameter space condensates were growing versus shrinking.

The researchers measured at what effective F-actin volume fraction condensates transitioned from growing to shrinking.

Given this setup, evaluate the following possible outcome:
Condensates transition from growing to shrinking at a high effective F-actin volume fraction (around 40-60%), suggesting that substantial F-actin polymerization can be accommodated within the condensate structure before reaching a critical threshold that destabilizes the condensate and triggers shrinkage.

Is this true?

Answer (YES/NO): NO